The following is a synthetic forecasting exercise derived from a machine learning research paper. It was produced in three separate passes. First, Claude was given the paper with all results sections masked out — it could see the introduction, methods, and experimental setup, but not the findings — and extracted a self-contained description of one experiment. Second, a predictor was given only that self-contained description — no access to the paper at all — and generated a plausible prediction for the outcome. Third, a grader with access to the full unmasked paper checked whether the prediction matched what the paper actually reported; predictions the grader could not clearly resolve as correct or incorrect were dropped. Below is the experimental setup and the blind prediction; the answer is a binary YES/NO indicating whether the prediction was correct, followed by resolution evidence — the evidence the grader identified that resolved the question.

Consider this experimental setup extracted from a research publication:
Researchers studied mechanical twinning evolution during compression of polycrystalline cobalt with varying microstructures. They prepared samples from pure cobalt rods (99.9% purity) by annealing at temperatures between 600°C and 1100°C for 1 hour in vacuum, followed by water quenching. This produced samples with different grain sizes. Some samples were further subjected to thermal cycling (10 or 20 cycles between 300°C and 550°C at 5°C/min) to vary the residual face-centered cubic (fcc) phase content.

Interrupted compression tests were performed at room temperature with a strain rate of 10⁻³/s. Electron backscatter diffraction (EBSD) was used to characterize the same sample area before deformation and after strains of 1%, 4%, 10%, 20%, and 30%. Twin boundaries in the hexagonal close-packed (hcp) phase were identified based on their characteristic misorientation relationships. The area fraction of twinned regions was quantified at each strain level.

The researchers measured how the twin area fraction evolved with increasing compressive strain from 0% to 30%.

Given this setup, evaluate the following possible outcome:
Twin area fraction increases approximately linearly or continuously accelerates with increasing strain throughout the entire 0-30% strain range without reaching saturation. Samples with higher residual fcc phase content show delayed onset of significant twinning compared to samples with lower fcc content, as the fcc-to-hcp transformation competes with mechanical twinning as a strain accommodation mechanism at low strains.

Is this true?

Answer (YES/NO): NO